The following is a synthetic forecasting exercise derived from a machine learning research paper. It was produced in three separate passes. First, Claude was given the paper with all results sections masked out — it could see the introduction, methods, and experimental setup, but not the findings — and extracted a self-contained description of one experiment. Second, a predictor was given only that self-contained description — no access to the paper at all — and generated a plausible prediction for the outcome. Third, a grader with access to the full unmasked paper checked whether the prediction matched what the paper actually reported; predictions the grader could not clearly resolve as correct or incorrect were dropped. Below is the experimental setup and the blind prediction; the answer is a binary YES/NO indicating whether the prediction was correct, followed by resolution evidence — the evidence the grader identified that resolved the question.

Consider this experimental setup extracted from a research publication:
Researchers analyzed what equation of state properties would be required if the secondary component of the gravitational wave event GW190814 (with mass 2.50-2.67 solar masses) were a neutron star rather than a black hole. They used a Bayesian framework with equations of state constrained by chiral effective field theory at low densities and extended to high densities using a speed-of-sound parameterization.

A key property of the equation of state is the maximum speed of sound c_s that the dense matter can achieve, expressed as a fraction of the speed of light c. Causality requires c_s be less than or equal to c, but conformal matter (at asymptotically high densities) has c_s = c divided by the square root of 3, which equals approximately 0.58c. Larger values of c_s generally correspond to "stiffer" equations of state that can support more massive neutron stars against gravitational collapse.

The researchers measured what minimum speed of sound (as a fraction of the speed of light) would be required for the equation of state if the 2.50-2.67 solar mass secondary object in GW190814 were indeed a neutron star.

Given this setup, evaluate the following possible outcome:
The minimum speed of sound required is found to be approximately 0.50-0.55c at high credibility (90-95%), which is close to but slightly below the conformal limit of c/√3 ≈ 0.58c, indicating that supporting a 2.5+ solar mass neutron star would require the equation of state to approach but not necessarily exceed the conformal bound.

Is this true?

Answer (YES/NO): NO